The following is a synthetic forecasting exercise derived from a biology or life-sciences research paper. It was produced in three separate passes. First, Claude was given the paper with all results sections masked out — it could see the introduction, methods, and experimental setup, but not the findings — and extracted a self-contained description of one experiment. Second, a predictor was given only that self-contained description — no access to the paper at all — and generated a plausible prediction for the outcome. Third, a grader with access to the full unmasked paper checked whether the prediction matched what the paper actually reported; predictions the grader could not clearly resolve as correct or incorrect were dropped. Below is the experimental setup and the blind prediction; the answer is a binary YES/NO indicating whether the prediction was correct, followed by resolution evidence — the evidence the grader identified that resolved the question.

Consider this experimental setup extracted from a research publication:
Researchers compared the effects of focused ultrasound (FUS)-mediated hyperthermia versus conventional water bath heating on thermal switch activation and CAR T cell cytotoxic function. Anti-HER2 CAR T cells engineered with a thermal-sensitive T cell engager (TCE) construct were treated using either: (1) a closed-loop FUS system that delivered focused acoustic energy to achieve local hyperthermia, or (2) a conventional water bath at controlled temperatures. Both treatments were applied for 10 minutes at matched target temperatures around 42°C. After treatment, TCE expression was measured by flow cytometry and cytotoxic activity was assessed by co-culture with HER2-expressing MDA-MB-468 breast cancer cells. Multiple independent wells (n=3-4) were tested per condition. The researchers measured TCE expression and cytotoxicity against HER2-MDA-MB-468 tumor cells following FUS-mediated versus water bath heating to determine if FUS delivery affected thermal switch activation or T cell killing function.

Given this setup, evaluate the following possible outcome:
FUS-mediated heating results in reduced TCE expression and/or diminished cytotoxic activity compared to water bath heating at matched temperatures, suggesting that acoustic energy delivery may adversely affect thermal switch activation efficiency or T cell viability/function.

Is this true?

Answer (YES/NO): NO